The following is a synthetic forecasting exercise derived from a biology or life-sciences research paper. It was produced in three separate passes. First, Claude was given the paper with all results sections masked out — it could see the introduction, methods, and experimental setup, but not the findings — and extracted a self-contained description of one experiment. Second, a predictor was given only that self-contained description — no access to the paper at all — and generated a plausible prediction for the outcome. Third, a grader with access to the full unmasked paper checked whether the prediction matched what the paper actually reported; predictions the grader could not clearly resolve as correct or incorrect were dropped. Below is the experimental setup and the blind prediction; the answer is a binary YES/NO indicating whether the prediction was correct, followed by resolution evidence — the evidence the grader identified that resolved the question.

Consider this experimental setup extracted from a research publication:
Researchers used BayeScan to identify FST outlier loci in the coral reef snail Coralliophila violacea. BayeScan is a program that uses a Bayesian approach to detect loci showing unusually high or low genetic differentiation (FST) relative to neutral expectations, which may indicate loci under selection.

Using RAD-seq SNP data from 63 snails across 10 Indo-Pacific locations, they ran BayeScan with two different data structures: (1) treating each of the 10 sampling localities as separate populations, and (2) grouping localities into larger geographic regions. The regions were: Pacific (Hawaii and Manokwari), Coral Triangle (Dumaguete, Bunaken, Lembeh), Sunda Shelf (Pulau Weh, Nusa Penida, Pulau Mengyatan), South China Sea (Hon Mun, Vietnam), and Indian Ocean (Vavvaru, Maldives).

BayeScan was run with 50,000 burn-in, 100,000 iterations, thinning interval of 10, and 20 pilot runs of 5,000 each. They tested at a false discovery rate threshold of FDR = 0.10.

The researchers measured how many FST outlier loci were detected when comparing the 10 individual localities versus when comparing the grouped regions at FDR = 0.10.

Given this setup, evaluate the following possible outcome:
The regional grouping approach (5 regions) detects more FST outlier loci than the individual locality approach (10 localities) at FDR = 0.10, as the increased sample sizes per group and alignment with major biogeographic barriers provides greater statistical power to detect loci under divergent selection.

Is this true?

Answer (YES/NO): NO